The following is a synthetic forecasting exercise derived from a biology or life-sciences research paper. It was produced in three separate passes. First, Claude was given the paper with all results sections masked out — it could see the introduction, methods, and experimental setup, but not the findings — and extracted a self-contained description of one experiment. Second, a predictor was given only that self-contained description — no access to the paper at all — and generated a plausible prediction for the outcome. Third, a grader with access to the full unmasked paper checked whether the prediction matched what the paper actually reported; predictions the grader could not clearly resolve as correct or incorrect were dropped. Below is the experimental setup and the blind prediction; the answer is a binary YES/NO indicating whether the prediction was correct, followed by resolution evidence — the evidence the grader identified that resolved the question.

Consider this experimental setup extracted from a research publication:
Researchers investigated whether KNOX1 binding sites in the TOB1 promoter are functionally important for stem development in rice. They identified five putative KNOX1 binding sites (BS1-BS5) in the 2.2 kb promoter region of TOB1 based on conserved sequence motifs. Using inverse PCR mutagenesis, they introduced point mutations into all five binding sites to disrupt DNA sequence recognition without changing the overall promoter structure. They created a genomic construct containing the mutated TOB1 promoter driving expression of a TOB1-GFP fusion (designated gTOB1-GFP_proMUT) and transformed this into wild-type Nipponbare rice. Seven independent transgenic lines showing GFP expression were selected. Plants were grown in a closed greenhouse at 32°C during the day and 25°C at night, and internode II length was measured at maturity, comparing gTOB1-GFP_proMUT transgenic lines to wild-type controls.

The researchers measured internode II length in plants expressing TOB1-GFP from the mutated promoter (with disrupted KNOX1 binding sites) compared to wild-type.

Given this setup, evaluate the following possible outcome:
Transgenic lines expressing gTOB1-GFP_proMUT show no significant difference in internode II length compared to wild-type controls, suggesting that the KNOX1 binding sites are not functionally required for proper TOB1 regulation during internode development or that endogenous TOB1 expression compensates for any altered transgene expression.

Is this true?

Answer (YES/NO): NO